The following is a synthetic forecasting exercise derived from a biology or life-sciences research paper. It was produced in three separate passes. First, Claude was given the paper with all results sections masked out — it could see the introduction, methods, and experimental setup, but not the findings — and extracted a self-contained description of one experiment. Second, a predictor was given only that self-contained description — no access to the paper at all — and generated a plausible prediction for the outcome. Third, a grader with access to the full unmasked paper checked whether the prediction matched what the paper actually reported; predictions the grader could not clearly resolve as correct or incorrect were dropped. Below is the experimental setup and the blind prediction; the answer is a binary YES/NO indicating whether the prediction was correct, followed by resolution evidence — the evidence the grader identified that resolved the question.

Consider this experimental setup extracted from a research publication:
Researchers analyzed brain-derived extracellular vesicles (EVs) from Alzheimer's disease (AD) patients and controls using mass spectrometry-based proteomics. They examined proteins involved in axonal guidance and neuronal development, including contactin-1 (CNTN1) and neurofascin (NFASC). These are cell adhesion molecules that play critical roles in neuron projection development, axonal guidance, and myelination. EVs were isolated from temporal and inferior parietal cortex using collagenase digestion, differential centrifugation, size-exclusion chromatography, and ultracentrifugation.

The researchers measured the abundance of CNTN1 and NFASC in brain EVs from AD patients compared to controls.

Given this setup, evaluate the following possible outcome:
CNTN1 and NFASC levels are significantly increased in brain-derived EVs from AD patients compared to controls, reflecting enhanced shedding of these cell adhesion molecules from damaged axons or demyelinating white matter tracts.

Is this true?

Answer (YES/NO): NO